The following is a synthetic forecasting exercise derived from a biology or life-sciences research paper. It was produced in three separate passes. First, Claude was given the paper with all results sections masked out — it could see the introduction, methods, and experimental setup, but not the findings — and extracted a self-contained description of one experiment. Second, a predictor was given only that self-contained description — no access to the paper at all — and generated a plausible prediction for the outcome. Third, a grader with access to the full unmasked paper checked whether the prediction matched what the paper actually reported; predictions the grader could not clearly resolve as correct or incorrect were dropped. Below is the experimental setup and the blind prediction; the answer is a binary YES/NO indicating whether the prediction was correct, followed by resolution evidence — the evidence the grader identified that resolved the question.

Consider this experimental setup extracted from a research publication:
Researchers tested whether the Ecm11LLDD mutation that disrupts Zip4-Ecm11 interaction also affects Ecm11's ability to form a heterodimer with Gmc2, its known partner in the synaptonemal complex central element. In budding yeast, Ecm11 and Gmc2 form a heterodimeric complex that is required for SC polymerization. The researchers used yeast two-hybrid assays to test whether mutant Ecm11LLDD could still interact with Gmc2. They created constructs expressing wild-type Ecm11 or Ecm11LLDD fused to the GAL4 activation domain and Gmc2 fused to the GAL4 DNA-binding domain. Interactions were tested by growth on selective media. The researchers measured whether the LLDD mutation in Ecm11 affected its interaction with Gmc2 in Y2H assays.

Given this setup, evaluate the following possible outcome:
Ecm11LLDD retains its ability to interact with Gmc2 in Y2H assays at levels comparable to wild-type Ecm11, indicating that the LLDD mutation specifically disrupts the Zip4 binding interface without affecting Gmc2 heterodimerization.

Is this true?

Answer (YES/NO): YES